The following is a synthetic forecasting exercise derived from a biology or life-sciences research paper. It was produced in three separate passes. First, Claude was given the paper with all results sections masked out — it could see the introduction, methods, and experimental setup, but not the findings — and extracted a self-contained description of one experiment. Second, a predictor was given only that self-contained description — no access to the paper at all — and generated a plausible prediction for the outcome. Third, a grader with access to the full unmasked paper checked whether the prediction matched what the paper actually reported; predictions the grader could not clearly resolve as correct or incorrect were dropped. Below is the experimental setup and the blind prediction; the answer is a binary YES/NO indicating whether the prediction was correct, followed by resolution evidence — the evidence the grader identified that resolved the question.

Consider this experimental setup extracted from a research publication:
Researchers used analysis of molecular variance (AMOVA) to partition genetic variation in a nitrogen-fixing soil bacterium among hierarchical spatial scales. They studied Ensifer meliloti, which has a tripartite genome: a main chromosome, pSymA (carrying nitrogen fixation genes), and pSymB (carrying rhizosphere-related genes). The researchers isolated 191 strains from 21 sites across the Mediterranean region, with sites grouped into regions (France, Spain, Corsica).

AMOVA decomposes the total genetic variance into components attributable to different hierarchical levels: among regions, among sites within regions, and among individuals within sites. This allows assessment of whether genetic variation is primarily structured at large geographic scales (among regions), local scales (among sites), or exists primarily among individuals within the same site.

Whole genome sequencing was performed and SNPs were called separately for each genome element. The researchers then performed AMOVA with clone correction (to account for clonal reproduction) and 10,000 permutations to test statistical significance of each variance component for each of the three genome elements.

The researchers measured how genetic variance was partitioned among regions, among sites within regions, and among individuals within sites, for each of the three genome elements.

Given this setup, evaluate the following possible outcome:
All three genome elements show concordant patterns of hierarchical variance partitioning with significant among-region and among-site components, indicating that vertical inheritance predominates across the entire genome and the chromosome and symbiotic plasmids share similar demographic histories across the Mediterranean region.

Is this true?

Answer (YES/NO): NO